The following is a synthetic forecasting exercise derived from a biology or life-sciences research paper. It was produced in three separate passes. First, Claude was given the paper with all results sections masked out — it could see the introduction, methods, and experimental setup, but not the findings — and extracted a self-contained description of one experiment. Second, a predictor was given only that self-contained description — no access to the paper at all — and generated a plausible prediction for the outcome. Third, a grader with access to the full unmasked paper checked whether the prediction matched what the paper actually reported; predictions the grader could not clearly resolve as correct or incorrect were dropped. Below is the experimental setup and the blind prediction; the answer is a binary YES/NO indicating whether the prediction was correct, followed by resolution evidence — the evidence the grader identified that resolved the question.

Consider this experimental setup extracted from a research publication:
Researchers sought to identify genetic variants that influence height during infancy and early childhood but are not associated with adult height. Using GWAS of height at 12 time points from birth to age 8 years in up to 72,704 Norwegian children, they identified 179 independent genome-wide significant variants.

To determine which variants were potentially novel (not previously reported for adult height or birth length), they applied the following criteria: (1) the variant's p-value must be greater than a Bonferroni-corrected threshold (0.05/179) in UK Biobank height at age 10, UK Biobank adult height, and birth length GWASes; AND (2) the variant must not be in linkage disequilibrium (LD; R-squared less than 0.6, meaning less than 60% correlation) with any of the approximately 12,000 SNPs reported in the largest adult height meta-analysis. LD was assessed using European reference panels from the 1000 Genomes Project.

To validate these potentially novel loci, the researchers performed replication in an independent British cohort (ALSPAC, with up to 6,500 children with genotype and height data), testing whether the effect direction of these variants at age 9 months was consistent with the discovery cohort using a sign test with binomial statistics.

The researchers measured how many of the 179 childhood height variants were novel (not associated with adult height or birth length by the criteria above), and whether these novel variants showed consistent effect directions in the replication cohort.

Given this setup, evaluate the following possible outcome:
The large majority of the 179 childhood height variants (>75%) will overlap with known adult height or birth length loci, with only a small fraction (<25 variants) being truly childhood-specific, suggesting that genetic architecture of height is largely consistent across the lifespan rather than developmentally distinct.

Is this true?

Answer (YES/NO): YES